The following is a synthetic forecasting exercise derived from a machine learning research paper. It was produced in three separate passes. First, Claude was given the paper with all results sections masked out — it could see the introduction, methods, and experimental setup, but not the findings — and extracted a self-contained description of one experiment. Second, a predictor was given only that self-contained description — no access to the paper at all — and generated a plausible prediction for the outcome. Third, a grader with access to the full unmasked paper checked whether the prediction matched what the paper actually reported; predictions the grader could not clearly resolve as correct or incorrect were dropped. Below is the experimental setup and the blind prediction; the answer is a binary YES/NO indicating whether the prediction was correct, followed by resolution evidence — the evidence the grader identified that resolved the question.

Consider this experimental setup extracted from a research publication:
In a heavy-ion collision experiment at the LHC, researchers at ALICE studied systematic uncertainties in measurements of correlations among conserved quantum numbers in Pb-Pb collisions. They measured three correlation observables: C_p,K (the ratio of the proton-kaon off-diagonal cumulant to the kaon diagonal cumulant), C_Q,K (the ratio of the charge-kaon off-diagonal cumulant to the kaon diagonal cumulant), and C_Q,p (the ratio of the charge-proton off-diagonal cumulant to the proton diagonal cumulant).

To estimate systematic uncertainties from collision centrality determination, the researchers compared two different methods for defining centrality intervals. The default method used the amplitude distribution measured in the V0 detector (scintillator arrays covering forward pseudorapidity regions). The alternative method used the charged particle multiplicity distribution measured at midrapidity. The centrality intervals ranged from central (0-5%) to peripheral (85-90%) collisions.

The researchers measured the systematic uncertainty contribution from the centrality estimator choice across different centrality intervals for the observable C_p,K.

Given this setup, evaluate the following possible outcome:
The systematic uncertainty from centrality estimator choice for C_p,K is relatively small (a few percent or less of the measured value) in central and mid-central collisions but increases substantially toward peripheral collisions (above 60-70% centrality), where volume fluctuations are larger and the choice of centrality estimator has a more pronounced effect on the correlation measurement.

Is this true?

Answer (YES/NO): YES